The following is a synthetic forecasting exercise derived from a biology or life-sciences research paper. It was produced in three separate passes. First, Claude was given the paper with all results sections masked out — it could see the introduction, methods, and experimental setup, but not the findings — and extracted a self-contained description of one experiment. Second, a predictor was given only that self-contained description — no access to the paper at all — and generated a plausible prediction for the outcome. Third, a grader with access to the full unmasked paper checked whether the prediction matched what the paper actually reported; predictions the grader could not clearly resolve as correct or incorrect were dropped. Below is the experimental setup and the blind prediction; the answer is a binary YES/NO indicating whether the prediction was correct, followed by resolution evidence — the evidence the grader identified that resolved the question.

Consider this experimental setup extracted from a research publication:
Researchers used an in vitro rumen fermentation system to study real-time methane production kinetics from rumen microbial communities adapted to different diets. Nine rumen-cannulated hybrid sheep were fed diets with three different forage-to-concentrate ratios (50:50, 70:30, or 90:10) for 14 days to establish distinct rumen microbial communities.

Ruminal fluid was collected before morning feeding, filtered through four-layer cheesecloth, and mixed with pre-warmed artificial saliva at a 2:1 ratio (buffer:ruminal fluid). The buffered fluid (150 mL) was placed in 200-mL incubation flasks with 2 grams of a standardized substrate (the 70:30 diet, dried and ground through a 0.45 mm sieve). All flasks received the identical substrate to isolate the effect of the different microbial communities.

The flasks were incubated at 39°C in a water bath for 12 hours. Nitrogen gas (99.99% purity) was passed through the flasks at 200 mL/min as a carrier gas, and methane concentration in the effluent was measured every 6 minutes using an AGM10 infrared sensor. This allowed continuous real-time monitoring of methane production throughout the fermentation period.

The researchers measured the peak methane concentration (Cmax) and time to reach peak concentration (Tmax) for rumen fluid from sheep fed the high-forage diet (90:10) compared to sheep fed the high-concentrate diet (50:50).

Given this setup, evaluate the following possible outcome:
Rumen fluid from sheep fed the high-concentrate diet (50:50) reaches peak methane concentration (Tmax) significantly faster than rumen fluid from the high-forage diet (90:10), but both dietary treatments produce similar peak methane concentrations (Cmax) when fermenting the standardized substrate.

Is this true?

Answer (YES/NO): NO